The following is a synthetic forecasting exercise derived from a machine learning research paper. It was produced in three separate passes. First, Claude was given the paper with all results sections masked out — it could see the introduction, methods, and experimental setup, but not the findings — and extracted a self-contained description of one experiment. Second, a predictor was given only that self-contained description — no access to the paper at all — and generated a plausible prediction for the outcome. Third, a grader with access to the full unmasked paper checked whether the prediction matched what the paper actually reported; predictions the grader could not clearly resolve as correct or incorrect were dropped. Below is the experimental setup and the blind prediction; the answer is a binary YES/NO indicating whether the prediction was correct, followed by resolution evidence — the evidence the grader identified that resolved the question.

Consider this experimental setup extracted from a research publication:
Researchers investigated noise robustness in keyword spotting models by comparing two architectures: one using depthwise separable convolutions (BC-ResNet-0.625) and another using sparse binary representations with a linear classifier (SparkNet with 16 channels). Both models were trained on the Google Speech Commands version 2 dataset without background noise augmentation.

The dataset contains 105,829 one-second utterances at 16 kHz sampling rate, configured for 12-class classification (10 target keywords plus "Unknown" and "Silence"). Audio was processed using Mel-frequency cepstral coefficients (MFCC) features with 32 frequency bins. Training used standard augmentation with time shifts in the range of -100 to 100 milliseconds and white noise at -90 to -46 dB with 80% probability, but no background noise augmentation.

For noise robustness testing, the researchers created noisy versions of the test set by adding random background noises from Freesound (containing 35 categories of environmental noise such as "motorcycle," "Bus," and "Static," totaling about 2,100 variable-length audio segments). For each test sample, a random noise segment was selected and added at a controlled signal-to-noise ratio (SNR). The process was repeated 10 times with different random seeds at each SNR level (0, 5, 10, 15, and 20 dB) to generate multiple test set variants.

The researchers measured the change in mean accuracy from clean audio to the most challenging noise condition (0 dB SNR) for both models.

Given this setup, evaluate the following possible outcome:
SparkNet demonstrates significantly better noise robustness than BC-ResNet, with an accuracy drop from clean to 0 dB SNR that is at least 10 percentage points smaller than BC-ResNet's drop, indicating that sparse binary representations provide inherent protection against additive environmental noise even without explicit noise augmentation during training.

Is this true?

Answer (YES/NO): NO